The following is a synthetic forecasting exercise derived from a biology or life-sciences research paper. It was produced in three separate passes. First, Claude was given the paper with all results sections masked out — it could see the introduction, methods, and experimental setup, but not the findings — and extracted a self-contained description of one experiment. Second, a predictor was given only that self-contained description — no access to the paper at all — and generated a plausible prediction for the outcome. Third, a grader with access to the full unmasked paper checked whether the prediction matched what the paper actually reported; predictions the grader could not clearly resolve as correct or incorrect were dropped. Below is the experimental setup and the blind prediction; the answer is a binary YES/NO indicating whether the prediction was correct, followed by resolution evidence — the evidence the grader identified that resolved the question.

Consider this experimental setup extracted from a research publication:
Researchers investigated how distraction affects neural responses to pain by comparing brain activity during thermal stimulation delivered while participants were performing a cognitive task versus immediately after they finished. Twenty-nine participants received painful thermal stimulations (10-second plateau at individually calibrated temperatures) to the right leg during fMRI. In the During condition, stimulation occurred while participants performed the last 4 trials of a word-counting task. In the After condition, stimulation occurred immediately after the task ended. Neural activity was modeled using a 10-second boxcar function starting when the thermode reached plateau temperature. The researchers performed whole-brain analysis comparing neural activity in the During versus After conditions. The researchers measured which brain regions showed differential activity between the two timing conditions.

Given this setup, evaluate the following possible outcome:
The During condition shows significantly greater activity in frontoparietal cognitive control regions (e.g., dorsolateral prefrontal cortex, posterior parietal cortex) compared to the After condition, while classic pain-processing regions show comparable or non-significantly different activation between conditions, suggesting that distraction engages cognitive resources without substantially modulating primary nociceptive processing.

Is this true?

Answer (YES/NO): NO